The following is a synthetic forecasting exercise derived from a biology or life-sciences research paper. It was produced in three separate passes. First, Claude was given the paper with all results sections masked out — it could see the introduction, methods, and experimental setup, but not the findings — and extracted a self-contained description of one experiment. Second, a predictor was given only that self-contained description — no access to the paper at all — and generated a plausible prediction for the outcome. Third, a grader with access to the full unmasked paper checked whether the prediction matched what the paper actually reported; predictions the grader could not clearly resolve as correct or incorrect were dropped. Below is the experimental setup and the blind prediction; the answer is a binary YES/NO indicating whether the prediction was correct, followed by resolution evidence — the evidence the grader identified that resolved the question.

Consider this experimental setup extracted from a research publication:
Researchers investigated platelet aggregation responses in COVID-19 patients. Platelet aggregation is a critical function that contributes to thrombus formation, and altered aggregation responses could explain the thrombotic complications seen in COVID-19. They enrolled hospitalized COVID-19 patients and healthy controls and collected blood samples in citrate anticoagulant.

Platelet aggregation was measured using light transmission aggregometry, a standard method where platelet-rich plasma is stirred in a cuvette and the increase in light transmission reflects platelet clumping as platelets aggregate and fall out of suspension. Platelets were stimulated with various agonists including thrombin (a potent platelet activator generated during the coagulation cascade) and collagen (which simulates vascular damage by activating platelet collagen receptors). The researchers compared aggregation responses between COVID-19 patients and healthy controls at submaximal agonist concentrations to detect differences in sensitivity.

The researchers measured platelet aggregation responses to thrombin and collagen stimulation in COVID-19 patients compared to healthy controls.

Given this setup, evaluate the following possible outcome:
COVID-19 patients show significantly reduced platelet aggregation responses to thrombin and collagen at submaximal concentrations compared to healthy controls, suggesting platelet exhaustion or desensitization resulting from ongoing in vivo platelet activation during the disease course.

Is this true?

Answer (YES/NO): NO